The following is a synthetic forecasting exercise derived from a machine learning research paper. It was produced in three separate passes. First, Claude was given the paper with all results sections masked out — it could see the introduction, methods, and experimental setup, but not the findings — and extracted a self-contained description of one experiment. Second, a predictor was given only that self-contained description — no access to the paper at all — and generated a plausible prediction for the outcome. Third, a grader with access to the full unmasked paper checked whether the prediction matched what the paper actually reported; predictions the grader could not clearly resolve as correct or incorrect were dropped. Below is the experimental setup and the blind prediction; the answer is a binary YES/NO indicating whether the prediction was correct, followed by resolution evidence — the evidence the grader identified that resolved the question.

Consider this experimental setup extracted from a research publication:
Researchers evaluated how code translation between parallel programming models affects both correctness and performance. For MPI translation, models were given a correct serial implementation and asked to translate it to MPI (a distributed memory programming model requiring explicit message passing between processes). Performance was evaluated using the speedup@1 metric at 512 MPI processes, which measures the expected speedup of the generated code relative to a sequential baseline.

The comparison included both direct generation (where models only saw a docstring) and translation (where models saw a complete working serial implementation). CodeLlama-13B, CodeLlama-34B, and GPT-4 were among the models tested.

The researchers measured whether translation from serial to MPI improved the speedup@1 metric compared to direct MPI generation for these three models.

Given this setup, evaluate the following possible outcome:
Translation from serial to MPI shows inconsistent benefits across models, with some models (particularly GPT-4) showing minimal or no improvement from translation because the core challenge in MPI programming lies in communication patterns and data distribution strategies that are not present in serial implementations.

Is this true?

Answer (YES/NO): NO